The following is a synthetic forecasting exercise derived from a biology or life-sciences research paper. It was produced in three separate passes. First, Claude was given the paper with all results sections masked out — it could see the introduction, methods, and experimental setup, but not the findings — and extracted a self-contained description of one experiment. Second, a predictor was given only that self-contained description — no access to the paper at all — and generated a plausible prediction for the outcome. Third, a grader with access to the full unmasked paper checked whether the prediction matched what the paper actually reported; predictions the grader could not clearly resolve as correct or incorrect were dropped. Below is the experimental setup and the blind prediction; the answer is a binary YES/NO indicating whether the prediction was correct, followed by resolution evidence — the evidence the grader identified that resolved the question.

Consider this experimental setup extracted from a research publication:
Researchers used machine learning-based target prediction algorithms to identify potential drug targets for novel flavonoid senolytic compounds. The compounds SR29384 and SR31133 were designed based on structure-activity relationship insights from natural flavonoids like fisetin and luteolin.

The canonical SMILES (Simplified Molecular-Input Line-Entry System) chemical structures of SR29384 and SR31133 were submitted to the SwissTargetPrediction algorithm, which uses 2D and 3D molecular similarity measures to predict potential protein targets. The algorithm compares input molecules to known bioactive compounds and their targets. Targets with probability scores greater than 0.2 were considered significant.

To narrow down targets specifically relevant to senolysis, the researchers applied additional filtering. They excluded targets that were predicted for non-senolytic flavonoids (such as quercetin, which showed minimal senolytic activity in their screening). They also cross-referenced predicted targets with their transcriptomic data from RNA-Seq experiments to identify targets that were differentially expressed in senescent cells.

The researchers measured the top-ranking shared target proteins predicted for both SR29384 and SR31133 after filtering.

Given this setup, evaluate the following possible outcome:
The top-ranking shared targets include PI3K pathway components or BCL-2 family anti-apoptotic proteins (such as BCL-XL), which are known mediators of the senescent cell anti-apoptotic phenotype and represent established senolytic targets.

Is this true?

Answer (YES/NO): YES